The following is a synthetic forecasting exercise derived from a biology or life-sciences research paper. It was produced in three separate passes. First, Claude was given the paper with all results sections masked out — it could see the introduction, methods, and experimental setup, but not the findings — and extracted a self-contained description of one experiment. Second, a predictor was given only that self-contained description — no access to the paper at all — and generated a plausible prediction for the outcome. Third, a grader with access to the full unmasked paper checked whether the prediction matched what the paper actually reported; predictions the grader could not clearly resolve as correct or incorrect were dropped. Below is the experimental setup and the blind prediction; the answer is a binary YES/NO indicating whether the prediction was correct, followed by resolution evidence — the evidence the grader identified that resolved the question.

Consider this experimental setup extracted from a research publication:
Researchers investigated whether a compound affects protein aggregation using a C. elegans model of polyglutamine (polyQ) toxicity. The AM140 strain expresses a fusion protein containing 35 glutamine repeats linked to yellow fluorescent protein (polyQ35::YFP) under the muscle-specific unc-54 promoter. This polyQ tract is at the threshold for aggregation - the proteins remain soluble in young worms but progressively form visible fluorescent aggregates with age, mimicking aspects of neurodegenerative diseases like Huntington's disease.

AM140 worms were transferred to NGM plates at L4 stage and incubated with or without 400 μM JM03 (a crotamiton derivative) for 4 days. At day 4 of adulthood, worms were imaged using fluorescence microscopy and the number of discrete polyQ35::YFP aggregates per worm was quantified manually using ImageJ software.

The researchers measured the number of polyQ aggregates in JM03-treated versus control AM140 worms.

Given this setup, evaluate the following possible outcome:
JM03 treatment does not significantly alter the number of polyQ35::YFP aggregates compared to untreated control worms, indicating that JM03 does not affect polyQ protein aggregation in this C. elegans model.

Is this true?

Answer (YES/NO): NO